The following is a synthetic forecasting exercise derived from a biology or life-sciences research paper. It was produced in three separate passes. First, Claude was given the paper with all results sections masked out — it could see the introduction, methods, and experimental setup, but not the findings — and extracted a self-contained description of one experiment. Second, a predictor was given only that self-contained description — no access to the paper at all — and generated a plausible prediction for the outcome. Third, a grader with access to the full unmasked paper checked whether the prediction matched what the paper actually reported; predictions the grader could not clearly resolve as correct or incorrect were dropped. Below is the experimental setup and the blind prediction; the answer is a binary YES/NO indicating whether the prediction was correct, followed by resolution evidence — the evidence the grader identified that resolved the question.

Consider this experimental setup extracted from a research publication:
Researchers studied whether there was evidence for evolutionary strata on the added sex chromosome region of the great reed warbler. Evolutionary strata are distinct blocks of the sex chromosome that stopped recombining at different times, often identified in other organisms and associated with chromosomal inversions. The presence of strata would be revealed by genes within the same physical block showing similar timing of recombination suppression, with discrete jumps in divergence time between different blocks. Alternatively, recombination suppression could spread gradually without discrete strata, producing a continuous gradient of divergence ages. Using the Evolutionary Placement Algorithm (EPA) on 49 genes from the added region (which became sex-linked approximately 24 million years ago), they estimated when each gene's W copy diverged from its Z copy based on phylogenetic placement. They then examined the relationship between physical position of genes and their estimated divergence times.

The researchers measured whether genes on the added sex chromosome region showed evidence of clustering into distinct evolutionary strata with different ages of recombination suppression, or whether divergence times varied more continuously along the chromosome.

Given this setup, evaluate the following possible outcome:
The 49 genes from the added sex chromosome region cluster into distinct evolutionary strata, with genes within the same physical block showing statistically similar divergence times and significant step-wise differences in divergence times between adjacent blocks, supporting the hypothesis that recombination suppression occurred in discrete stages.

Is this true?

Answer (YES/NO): NO